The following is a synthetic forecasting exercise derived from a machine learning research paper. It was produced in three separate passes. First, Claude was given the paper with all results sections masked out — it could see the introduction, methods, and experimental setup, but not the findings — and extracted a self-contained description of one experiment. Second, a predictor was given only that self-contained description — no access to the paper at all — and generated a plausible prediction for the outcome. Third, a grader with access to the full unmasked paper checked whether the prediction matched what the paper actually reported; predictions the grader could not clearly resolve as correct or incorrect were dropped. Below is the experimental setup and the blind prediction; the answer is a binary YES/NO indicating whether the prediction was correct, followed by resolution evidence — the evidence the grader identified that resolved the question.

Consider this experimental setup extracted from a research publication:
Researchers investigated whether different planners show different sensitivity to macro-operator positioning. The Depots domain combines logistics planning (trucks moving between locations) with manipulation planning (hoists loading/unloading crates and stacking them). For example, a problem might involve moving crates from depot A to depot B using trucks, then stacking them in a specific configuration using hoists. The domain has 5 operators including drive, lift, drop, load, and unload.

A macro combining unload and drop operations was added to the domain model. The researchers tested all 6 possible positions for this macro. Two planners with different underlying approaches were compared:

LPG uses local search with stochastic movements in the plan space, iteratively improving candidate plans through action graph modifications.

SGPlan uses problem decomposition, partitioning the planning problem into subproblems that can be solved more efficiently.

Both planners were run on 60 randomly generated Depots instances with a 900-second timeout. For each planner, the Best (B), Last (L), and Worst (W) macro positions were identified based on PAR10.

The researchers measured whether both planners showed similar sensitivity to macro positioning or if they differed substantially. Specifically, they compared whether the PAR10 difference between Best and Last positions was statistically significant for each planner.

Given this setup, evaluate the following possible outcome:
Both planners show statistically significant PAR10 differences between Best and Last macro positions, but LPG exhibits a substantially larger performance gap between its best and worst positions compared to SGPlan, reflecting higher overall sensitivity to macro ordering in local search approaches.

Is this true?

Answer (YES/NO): NO